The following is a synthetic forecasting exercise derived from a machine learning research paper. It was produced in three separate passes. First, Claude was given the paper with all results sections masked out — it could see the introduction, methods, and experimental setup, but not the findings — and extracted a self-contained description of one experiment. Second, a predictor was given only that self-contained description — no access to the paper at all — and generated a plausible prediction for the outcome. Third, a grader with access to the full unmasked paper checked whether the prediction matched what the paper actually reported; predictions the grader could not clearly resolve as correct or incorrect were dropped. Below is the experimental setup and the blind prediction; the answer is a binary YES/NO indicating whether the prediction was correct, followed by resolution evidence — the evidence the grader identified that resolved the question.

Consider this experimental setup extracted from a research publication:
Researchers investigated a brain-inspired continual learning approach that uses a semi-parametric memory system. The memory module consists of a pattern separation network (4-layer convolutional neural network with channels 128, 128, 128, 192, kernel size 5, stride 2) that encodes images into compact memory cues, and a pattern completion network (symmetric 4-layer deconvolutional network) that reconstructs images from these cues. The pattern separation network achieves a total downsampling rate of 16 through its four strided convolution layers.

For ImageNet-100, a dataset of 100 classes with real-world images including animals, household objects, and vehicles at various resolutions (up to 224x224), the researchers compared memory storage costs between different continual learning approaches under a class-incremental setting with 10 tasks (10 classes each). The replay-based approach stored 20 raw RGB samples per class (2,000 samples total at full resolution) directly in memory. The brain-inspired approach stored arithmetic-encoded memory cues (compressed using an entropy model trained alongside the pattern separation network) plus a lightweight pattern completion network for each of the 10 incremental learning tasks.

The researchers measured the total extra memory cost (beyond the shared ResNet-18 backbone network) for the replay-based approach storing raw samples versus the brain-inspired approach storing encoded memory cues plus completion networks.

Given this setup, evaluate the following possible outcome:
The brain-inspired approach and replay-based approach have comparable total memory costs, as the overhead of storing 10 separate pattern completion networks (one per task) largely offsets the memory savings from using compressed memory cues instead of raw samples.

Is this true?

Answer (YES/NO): YES